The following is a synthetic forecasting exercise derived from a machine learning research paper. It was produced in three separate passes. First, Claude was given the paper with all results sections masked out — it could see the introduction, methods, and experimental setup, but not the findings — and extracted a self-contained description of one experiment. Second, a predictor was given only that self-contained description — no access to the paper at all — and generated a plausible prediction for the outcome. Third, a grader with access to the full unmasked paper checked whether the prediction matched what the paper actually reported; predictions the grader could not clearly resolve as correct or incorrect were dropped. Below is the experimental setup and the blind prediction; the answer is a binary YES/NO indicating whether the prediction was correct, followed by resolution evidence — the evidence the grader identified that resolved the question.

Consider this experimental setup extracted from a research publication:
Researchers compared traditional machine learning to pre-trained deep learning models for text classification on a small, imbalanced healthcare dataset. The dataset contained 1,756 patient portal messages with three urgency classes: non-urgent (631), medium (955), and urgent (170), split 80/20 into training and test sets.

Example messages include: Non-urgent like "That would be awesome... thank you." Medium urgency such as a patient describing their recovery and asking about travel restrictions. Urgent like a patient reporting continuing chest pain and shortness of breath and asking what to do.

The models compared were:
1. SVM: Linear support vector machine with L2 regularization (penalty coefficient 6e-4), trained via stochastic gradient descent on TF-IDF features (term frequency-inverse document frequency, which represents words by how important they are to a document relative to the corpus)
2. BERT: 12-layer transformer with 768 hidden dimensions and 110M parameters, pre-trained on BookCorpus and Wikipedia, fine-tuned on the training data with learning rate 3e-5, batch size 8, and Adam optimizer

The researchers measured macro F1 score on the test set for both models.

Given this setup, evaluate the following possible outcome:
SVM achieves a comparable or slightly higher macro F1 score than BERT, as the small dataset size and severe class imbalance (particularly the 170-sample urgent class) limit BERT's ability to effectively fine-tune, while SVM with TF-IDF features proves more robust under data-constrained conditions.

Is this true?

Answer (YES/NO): NO